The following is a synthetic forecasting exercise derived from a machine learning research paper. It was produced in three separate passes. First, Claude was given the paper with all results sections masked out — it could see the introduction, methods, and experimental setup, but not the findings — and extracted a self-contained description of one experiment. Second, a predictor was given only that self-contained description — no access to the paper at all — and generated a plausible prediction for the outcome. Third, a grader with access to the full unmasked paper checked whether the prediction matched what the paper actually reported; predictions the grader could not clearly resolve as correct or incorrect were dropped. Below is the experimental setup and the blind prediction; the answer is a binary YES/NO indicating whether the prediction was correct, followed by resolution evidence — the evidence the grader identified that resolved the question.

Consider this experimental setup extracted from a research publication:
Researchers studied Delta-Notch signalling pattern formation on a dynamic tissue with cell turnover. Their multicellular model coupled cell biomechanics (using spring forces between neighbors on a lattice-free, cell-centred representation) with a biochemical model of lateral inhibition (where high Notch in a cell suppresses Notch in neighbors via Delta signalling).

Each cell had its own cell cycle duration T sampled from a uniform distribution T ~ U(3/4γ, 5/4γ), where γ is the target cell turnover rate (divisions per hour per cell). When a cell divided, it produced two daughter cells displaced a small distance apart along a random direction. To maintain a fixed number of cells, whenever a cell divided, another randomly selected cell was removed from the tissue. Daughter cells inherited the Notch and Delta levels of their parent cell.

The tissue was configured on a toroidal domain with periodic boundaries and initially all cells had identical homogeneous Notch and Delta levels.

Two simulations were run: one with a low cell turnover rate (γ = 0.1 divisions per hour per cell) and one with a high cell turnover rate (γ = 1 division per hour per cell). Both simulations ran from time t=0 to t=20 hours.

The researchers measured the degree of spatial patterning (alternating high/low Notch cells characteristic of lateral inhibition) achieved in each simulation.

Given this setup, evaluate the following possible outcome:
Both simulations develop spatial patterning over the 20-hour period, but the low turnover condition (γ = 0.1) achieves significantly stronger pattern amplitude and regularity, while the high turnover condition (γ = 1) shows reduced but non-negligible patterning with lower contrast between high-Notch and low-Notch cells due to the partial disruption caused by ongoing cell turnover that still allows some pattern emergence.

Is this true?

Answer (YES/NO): YES